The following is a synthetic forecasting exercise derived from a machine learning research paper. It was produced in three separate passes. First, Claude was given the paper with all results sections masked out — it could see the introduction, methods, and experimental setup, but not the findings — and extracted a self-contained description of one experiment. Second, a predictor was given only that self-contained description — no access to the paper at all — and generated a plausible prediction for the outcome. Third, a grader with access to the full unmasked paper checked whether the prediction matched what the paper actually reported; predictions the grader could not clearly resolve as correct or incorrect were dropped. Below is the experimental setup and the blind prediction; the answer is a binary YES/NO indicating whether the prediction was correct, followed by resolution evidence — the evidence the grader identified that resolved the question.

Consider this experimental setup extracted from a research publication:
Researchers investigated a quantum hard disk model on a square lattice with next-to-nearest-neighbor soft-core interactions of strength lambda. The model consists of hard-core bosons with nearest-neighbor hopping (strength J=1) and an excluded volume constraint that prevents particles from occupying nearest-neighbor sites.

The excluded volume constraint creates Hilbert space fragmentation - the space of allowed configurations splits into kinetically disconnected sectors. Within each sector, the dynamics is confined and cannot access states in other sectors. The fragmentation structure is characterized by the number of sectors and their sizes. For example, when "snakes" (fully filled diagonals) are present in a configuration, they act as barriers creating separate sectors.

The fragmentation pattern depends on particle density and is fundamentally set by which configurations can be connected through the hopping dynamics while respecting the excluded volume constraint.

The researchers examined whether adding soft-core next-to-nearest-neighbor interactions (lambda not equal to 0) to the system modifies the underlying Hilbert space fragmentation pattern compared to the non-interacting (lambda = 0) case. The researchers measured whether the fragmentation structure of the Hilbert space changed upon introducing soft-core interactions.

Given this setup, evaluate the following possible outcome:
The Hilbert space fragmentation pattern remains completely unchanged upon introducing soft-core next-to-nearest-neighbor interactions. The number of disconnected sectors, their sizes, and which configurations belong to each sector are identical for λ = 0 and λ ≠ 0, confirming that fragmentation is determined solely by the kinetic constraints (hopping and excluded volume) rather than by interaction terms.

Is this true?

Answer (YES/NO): YES